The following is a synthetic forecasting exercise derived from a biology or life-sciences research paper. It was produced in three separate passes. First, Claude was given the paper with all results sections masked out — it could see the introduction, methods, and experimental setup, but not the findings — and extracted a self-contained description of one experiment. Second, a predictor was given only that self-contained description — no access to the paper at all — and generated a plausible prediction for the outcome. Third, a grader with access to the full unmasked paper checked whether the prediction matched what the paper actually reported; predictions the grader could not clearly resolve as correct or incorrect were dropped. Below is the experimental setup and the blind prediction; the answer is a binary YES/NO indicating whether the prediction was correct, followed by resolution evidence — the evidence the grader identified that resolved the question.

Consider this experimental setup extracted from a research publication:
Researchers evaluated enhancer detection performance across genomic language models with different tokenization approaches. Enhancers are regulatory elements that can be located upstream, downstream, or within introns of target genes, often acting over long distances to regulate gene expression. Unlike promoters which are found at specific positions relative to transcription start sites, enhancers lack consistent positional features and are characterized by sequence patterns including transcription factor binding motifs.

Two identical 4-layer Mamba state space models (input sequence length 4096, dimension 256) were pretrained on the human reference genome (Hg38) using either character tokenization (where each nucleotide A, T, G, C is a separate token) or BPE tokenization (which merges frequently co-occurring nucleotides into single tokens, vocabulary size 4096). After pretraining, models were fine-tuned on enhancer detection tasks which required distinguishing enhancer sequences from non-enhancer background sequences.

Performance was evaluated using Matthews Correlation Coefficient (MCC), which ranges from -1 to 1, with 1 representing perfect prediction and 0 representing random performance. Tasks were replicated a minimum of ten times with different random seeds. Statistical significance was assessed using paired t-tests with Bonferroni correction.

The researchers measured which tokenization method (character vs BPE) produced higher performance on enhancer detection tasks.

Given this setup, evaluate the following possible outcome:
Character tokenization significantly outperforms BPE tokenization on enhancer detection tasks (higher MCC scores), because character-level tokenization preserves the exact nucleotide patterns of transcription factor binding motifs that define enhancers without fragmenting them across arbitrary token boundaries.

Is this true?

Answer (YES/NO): NO